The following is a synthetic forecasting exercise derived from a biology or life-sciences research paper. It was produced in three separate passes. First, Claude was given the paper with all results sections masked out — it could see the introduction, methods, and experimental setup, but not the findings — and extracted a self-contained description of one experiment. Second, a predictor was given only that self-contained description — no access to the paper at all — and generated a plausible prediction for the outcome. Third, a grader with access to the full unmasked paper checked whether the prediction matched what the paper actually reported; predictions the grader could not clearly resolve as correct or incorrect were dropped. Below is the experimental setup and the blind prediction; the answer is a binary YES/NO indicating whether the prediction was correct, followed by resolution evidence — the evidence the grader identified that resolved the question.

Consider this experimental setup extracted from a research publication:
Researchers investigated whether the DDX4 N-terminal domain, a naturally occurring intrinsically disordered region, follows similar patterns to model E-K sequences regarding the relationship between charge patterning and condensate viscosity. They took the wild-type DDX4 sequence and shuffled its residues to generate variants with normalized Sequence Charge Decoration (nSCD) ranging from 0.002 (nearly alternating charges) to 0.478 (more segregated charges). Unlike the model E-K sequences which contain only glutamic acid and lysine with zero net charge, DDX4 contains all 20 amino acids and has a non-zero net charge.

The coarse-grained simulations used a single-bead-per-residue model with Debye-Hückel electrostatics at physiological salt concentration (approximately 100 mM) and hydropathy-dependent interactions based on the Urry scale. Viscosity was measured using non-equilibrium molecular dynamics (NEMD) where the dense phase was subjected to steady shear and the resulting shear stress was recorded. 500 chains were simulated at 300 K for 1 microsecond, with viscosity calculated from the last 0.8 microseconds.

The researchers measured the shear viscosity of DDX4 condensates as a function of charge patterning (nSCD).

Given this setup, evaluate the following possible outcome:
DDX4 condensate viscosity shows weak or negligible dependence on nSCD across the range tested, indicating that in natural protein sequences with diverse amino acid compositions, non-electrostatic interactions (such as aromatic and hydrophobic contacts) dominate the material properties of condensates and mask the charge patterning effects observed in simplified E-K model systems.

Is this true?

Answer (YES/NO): NO